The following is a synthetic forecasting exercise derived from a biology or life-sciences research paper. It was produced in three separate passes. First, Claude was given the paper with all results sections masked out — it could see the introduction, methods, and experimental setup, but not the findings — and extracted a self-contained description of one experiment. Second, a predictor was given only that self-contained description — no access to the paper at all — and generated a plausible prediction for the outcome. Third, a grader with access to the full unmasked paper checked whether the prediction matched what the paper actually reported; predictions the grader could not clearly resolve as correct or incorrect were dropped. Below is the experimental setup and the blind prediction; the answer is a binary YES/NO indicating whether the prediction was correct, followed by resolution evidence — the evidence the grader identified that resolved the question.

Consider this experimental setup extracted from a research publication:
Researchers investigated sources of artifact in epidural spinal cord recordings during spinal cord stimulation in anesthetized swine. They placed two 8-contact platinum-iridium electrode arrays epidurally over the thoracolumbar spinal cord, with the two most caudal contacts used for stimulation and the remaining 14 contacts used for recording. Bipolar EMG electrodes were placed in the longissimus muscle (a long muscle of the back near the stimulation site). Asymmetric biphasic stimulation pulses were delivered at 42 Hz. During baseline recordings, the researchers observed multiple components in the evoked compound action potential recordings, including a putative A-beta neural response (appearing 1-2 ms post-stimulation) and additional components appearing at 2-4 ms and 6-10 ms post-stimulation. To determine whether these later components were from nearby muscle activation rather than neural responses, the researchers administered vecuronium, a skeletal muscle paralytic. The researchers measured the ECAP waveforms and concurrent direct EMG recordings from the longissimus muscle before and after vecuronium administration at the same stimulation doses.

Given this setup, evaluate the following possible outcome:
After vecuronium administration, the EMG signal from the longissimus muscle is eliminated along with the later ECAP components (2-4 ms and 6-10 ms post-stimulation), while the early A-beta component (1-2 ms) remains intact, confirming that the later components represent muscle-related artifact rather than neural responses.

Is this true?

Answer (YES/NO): YES